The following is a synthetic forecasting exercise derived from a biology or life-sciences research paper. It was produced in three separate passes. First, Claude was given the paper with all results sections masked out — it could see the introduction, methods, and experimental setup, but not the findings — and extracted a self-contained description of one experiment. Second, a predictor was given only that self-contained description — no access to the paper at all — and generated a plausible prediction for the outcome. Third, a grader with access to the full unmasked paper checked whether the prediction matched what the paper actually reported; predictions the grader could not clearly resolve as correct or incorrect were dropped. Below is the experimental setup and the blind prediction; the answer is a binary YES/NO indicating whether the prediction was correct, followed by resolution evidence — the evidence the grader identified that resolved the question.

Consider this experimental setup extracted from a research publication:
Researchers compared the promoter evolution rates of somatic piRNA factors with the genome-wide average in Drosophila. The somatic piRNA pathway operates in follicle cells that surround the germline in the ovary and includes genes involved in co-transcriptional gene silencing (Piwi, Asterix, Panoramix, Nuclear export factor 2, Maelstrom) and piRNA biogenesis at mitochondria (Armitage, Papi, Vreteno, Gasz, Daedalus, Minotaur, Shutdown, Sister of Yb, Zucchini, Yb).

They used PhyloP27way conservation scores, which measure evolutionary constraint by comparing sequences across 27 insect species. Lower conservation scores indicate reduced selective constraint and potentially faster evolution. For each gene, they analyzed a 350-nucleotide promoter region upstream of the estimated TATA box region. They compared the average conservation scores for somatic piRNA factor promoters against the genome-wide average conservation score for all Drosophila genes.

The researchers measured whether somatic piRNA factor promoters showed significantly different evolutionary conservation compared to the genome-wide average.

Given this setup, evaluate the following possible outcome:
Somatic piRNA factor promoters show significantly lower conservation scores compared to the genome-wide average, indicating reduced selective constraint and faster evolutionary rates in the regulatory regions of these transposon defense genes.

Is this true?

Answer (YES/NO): NO